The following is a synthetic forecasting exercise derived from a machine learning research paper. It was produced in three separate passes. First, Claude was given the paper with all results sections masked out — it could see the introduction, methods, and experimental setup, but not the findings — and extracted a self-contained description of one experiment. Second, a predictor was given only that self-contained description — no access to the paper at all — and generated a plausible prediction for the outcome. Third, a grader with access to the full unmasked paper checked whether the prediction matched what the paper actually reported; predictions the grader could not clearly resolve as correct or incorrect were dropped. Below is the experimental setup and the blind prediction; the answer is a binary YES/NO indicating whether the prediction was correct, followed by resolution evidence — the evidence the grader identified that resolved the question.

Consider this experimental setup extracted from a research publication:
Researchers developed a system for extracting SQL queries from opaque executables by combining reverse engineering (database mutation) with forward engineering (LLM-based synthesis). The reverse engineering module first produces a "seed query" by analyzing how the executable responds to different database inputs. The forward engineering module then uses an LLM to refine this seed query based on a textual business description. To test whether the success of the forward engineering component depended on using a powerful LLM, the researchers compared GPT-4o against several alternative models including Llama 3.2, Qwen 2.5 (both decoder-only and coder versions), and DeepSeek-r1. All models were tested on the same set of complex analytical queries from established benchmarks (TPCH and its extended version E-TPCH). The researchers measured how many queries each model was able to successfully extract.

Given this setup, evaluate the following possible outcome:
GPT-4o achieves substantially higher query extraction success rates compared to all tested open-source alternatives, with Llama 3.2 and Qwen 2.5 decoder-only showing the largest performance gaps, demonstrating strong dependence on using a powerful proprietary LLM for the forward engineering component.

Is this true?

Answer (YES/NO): NO